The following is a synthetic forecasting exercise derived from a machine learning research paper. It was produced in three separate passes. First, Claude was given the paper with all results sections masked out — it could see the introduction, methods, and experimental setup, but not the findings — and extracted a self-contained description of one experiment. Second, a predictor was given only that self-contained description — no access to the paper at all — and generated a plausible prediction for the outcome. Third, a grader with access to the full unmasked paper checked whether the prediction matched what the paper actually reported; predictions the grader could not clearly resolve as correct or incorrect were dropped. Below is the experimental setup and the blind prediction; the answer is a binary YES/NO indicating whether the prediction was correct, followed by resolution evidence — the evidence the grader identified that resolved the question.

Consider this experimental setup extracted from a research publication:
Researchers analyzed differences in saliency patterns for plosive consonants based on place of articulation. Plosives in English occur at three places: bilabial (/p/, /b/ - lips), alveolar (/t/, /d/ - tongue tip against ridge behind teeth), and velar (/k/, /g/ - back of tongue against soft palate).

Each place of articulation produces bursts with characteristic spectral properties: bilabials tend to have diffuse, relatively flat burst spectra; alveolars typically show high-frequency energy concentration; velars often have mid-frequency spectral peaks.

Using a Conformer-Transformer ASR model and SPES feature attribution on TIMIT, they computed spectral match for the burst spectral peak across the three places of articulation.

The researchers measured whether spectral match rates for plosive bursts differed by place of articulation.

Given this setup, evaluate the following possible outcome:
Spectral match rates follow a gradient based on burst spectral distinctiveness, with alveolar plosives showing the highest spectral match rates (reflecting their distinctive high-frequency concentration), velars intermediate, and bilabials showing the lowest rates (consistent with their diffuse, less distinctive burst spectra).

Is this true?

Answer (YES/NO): NO